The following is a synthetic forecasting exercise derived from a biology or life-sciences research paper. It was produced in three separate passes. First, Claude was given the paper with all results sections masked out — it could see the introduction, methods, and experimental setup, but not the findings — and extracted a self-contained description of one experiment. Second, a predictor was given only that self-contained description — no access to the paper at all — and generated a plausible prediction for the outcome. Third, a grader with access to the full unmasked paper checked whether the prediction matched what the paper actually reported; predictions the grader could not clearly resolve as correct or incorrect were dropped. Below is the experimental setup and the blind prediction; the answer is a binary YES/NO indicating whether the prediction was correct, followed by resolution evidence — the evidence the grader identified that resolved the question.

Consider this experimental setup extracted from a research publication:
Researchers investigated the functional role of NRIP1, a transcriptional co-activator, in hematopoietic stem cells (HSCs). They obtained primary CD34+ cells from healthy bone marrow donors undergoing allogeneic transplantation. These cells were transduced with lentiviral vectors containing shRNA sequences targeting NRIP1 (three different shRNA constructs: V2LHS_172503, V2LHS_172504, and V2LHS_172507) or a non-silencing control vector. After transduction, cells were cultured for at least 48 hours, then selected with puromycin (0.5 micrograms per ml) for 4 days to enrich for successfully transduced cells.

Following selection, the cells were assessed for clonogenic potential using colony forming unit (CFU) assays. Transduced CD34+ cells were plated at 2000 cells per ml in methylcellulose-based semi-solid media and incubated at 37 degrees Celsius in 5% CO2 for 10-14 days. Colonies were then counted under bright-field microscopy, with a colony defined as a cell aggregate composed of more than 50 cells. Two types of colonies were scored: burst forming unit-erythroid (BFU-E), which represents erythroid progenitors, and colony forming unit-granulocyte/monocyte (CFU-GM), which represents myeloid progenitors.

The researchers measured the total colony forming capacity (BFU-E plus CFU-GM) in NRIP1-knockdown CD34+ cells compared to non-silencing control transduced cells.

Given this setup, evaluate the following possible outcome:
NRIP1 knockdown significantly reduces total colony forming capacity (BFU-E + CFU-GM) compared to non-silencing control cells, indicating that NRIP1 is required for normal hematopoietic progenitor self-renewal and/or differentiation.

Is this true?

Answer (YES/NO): YES